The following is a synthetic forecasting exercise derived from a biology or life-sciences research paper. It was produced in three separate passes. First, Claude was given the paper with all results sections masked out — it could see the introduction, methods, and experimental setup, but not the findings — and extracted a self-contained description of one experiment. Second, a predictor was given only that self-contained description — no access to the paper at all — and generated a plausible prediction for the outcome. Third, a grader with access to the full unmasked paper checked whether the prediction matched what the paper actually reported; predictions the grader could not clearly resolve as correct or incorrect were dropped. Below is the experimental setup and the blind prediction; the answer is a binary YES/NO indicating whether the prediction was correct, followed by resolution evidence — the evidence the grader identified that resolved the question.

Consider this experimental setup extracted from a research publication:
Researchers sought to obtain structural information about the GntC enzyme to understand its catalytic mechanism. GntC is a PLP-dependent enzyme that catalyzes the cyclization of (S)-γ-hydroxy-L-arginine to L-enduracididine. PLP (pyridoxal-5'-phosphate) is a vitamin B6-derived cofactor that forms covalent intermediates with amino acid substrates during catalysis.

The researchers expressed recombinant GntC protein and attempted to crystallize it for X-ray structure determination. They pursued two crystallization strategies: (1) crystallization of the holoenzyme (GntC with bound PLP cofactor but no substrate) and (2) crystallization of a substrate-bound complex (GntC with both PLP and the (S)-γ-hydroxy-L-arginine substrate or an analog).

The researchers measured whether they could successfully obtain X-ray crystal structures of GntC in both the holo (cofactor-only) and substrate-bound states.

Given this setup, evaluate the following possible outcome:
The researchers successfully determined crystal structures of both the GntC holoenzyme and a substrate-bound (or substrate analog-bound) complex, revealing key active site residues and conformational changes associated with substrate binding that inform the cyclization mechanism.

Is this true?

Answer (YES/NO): YES